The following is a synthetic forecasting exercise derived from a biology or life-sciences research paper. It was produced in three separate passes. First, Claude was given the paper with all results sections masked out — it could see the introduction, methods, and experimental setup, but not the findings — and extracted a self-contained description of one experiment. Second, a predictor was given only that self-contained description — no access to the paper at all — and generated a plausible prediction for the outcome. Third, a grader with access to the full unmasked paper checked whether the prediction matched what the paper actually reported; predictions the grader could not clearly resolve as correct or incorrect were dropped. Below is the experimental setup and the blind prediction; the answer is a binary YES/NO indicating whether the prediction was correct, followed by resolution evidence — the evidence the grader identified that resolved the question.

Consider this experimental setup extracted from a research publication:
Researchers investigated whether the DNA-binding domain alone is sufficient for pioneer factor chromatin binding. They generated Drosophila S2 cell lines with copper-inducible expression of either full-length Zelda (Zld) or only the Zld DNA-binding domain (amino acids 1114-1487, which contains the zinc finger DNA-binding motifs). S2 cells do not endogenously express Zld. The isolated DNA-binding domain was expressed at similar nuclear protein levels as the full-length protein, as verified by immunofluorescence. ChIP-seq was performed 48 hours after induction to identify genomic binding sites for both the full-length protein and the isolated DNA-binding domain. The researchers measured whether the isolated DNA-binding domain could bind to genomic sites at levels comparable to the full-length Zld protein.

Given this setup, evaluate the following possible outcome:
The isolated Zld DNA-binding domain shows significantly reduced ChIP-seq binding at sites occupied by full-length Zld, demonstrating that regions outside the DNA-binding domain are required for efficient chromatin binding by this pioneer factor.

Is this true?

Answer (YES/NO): YES